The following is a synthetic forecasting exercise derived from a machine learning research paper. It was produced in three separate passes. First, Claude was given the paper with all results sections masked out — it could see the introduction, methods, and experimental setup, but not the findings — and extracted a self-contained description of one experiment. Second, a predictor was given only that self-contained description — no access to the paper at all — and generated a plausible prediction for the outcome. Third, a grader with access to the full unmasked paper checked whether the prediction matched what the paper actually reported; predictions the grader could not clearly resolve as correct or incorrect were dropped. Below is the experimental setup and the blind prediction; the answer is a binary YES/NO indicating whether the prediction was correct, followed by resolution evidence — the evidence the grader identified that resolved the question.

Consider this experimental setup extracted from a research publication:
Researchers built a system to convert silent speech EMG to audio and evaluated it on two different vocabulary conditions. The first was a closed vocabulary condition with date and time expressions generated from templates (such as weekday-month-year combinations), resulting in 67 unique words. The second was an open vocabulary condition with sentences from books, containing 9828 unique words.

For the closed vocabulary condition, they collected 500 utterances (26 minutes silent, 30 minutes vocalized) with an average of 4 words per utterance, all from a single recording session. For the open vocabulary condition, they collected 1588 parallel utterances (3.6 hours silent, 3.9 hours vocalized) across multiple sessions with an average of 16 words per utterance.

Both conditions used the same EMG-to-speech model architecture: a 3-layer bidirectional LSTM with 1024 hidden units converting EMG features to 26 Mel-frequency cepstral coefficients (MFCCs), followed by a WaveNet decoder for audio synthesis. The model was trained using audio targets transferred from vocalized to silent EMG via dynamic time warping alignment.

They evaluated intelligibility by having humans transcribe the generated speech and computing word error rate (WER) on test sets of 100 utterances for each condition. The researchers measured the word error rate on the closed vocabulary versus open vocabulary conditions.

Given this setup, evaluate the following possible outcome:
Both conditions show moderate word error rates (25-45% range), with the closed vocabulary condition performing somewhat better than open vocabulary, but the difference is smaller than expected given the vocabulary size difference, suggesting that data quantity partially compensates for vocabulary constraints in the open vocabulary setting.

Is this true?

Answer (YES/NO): NO